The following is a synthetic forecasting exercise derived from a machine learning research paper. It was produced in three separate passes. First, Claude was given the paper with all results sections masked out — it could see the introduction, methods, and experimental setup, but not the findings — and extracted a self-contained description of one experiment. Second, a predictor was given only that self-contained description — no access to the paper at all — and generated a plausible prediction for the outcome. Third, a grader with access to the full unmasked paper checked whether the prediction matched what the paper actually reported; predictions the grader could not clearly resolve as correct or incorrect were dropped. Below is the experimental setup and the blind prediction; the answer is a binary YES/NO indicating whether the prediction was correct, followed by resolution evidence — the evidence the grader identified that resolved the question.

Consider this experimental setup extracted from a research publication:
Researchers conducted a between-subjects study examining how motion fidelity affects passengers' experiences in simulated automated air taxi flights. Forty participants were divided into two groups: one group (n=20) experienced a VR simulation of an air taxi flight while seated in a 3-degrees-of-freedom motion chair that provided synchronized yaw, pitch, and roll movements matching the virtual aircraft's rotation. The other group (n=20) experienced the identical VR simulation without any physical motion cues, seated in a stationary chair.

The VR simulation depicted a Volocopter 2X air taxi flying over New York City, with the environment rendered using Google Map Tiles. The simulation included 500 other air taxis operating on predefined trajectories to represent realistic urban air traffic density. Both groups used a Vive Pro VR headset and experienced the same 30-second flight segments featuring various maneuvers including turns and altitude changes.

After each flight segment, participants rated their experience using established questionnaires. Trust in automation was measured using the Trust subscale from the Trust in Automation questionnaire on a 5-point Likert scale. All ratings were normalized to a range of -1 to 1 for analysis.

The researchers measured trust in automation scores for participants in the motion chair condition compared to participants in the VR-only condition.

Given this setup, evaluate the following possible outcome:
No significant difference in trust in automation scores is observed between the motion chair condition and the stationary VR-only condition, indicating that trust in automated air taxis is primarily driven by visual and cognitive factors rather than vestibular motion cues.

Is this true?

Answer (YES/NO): NO